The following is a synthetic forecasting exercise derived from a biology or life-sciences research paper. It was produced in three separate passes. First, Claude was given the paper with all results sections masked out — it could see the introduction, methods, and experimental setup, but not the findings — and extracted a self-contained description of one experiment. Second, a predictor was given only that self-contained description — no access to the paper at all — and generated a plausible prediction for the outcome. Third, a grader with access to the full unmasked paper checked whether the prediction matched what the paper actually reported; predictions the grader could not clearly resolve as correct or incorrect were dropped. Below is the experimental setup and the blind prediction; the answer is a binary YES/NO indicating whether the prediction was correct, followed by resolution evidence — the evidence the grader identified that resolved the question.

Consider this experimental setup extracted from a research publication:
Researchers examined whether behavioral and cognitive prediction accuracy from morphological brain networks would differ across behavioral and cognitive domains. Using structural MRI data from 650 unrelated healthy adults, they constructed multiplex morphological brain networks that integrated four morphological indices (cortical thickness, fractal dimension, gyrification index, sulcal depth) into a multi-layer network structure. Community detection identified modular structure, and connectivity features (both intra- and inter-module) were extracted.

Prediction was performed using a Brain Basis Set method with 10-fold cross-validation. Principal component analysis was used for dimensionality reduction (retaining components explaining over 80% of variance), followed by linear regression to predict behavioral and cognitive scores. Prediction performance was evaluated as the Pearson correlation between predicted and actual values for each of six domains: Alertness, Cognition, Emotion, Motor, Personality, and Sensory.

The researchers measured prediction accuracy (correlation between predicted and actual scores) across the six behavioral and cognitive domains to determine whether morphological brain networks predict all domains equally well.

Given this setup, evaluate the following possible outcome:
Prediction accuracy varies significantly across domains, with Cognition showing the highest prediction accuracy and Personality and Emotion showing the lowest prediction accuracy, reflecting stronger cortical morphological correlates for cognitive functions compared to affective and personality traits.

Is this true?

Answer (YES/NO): NO